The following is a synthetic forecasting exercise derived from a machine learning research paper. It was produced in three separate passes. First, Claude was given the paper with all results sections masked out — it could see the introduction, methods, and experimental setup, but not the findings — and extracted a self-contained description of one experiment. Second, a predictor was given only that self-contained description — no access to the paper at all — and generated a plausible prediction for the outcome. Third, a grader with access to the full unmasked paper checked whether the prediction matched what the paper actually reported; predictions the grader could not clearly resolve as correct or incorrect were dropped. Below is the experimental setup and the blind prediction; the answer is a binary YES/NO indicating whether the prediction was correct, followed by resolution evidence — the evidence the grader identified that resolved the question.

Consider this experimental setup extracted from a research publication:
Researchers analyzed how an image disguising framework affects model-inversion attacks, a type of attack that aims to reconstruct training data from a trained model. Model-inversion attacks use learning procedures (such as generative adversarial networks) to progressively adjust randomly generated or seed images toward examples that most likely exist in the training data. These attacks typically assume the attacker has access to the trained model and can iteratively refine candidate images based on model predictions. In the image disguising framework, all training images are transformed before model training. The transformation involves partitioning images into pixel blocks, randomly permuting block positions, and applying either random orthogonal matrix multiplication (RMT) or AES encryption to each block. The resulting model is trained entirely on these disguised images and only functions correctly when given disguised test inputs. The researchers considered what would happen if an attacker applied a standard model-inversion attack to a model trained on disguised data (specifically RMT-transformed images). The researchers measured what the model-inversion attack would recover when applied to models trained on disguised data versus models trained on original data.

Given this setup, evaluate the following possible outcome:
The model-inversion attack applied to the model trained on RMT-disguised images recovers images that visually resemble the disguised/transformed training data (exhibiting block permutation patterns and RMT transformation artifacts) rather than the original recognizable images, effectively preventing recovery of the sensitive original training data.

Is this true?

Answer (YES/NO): YES